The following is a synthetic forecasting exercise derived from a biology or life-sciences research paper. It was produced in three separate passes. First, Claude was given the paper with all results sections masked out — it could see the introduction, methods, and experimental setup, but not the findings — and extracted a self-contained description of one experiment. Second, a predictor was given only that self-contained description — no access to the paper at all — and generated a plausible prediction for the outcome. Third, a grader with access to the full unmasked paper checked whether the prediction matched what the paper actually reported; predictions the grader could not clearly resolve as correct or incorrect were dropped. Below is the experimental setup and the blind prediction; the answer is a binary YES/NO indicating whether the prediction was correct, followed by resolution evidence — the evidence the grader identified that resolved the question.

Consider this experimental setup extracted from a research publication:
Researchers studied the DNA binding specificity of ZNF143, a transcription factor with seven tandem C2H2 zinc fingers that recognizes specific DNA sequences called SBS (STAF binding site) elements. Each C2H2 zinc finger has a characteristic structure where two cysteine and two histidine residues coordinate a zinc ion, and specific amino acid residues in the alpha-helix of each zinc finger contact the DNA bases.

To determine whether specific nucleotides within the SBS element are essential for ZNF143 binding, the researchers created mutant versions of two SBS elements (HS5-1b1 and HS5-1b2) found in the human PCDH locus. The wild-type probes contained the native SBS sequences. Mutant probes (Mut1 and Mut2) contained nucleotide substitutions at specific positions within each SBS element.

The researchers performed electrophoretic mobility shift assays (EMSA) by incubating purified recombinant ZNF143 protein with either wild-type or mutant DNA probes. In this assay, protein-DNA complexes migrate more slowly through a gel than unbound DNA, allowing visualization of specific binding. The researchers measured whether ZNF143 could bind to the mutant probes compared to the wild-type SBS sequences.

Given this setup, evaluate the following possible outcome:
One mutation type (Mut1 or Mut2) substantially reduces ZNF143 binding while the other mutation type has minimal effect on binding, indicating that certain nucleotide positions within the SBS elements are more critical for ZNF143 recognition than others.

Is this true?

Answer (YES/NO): NO